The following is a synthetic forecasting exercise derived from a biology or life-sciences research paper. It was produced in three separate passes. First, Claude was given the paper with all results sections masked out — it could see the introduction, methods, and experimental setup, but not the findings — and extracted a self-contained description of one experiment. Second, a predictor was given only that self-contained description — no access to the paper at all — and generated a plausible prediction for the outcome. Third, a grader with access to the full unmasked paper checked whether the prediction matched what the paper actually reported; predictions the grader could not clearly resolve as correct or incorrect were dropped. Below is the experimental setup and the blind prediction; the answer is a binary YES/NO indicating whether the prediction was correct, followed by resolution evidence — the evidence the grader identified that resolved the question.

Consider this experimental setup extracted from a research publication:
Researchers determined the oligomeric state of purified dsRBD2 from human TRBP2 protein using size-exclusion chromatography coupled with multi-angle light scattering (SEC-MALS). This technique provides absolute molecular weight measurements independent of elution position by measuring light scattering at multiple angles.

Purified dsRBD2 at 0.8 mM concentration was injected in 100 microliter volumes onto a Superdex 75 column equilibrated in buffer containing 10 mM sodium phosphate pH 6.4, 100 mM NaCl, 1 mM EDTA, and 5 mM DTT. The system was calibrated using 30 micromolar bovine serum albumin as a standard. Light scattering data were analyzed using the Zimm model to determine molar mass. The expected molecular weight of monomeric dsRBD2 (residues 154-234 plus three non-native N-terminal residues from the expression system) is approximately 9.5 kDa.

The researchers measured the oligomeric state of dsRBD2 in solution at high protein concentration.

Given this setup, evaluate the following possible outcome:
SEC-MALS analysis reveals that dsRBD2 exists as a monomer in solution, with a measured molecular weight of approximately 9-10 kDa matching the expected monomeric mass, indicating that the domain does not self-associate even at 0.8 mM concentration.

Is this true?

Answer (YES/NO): YES